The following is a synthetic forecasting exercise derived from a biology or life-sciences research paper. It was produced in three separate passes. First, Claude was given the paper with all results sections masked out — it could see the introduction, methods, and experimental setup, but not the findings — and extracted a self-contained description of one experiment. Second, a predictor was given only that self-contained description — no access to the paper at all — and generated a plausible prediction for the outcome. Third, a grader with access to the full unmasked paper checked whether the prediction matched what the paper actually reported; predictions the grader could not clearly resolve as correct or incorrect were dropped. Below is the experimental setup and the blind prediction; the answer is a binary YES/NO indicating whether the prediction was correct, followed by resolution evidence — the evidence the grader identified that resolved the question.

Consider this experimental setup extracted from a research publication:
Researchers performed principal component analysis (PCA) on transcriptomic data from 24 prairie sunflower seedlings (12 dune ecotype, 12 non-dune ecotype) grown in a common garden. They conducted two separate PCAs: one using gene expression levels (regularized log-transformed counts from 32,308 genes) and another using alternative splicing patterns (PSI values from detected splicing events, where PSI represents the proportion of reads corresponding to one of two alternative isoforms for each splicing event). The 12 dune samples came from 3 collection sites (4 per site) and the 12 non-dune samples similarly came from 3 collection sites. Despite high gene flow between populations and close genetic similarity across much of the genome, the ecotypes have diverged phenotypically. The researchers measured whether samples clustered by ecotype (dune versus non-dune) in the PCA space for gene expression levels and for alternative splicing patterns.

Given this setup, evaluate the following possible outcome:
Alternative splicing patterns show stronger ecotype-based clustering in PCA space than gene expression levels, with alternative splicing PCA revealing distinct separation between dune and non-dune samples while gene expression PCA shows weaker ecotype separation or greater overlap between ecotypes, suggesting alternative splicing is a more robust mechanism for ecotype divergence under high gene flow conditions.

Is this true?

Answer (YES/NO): NO